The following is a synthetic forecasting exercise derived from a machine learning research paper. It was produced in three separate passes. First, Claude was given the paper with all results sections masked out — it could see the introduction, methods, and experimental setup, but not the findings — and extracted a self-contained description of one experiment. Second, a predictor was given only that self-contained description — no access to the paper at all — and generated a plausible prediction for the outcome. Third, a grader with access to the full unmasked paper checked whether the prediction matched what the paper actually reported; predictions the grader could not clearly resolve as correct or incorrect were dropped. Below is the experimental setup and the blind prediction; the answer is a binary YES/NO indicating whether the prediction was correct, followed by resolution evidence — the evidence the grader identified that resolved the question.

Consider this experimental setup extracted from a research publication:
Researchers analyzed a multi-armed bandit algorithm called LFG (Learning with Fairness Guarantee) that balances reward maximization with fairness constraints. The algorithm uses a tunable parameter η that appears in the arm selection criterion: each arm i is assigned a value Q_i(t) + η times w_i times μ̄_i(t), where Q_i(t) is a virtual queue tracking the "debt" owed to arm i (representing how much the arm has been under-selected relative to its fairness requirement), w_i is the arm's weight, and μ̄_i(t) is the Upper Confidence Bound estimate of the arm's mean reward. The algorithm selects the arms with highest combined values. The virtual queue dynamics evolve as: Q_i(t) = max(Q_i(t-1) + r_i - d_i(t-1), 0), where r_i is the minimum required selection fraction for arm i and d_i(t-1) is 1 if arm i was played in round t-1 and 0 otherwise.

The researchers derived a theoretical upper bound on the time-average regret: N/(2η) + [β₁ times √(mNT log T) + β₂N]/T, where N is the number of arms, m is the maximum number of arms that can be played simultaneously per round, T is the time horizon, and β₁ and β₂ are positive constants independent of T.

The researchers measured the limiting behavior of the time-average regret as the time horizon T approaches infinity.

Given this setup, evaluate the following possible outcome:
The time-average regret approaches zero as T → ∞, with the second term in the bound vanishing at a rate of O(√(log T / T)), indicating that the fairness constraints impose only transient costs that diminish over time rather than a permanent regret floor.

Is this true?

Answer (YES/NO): NO